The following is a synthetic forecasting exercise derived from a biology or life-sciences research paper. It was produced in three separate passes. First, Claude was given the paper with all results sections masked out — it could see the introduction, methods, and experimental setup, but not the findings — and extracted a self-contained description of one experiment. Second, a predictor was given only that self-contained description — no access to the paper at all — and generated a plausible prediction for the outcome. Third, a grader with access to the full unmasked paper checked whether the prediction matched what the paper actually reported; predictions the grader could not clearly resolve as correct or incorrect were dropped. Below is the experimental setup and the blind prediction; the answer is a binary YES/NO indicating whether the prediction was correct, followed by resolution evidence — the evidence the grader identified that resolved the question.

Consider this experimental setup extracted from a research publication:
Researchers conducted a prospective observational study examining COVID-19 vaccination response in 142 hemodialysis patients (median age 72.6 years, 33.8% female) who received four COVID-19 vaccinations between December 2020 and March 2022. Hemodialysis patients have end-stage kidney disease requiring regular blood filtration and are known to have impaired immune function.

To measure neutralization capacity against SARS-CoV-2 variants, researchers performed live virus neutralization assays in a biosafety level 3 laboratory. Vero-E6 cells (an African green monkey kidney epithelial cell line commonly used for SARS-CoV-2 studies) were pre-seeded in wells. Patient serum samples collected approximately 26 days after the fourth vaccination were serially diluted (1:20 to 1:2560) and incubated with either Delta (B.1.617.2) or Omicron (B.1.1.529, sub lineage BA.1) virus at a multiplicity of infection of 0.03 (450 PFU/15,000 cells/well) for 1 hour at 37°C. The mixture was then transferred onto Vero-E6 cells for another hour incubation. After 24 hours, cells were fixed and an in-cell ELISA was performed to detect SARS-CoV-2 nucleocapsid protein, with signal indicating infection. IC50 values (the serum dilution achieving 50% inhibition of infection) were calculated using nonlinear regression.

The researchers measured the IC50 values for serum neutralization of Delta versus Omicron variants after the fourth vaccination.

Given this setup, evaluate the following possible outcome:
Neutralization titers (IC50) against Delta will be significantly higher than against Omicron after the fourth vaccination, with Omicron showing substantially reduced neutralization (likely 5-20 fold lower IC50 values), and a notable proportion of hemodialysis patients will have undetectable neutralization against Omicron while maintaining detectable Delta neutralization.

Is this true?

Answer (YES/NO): NO